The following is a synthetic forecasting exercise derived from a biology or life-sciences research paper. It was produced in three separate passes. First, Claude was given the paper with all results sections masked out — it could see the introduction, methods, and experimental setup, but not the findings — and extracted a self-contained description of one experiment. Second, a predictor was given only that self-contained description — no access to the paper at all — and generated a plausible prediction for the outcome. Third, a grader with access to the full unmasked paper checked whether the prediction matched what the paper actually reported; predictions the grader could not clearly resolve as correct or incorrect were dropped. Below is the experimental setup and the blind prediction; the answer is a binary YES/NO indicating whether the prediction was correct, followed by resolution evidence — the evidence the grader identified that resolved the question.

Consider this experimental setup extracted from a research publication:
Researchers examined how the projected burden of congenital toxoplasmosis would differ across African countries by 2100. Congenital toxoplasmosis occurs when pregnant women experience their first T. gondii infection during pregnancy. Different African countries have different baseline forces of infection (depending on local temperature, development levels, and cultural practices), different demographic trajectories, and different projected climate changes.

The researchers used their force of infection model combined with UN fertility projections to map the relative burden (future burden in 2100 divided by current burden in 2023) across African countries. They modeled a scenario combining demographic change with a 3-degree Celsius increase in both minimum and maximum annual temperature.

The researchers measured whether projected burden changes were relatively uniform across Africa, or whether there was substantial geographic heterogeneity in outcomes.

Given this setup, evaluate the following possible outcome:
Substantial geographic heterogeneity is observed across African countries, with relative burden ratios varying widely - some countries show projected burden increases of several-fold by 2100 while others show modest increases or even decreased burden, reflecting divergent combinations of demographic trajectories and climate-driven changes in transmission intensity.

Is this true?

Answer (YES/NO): NO